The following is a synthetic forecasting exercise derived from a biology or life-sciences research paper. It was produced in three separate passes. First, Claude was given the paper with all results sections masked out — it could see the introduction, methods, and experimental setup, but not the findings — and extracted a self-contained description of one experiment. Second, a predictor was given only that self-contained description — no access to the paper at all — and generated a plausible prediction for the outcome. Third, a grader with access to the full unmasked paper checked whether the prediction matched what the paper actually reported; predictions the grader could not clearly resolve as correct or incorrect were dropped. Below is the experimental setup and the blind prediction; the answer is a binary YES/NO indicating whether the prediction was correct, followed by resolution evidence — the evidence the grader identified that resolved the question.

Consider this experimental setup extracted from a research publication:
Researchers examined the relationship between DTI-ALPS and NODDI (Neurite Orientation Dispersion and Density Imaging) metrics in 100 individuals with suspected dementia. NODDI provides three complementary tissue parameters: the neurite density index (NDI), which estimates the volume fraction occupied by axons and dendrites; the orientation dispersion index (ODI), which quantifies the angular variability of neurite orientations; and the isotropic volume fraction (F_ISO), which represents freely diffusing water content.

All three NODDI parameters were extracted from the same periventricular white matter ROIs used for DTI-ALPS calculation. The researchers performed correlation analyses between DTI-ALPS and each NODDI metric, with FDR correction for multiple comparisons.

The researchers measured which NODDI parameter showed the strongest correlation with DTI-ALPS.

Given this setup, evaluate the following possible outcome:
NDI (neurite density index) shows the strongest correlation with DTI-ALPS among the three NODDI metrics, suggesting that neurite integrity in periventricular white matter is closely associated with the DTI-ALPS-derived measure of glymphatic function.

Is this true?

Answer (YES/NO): NO